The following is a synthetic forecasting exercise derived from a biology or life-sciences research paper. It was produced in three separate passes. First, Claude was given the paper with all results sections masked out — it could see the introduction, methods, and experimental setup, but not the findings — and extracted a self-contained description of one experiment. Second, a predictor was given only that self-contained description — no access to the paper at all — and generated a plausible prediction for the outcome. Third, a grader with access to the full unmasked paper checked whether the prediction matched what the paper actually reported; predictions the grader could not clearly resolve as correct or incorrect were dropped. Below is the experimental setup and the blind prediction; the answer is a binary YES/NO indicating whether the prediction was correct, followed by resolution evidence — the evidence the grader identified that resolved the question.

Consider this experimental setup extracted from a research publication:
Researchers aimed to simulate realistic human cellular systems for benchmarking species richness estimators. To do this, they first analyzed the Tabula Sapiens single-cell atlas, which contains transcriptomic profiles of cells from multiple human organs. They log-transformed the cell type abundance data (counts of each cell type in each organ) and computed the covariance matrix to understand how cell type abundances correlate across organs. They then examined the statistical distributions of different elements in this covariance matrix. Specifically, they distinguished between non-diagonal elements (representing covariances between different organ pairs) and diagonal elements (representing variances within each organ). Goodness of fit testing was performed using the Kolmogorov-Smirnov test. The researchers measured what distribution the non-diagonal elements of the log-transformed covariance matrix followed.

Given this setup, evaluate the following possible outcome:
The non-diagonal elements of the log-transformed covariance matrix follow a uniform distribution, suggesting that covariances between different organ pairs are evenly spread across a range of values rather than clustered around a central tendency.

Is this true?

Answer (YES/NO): NO